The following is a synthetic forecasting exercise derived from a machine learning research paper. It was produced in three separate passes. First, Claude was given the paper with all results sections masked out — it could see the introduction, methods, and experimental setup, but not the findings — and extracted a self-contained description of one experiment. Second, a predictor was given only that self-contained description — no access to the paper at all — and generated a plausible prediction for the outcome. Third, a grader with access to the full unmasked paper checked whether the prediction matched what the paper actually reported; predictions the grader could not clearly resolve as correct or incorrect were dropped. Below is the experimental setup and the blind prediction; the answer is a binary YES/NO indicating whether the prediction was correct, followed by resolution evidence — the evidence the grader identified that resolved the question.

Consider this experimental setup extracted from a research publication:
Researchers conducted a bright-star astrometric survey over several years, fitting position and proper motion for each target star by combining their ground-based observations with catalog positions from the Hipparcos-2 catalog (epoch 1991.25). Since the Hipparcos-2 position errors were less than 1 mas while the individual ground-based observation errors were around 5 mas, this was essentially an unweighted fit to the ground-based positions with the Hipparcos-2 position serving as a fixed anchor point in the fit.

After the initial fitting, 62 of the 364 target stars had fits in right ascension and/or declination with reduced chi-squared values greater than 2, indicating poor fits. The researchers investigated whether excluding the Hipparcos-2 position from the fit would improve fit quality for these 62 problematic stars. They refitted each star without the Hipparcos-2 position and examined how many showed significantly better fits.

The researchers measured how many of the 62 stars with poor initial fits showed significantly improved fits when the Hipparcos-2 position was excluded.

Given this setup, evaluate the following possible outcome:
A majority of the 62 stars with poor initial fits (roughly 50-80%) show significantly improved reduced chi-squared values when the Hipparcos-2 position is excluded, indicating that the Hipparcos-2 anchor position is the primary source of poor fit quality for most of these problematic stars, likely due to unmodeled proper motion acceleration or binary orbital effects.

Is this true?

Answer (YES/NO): YES